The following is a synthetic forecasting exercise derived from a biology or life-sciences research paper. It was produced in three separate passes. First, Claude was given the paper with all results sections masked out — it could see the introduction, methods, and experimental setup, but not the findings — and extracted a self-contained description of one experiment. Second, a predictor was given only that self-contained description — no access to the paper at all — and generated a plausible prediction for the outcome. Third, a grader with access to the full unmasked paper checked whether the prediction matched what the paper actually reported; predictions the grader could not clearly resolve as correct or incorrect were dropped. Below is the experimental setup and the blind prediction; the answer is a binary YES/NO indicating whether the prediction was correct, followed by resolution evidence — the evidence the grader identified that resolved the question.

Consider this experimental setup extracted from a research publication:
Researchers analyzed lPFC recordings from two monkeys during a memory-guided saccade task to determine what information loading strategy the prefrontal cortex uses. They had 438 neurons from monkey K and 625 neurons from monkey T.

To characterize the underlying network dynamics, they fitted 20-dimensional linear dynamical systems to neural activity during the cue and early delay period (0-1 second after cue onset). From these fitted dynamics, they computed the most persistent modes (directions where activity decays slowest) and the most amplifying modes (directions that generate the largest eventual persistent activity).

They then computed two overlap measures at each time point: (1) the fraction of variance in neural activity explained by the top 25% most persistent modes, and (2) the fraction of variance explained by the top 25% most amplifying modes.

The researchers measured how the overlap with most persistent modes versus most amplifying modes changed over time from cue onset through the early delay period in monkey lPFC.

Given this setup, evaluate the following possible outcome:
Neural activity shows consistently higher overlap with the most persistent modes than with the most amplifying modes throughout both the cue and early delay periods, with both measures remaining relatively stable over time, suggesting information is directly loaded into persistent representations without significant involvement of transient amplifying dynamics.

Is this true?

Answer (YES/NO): NO